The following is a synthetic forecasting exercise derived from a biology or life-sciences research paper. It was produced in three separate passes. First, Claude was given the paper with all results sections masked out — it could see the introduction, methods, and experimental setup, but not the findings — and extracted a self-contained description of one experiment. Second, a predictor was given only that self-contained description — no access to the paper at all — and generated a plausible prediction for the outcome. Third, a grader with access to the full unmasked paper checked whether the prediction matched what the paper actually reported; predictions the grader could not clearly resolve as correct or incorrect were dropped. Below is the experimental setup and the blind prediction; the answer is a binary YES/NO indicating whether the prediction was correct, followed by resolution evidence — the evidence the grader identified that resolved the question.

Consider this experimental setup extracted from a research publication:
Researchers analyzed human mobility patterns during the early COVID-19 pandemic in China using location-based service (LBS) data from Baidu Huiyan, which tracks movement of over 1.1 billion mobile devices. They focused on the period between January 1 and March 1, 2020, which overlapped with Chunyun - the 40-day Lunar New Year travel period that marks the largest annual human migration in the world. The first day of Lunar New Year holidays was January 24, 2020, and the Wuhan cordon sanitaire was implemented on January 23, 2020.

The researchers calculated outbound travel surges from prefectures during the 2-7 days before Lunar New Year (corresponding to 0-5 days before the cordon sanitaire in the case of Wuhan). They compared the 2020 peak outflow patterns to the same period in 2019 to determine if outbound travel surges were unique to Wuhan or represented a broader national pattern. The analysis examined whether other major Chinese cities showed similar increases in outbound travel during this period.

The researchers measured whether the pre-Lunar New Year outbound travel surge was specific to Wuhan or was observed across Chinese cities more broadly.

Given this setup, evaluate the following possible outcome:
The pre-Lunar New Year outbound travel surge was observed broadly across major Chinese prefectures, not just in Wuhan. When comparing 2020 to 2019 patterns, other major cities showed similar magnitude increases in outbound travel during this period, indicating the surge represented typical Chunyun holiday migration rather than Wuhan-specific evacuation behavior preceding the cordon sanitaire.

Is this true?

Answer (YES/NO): YES